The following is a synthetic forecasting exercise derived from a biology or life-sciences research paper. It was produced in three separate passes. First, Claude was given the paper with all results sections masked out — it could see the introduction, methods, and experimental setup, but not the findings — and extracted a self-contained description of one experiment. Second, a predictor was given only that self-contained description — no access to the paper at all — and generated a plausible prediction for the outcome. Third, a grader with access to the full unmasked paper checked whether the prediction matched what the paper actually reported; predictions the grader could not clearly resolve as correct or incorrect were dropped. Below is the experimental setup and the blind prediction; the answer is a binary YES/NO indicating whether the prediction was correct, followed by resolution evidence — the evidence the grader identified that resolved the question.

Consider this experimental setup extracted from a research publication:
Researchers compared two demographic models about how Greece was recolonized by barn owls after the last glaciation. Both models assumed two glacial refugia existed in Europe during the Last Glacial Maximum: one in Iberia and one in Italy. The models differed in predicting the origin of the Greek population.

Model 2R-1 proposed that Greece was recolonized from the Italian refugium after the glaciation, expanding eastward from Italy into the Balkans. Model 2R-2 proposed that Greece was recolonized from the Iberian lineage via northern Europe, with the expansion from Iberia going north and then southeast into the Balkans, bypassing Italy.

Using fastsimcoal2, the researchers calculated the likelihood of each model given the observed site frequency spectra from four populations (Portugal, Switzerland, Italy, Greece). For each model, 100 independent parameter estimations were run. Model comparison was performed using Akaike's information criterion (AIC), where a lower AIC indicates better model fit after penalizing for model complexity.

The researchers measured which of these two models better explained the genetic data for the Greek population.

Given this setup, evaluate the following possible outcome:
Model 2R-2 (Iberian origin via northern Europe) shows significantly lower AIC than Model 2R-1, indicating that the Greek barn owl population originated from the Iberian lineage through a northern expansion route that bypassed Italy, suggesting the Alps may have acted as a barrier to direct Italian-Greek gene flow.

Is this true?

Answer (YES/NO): NO